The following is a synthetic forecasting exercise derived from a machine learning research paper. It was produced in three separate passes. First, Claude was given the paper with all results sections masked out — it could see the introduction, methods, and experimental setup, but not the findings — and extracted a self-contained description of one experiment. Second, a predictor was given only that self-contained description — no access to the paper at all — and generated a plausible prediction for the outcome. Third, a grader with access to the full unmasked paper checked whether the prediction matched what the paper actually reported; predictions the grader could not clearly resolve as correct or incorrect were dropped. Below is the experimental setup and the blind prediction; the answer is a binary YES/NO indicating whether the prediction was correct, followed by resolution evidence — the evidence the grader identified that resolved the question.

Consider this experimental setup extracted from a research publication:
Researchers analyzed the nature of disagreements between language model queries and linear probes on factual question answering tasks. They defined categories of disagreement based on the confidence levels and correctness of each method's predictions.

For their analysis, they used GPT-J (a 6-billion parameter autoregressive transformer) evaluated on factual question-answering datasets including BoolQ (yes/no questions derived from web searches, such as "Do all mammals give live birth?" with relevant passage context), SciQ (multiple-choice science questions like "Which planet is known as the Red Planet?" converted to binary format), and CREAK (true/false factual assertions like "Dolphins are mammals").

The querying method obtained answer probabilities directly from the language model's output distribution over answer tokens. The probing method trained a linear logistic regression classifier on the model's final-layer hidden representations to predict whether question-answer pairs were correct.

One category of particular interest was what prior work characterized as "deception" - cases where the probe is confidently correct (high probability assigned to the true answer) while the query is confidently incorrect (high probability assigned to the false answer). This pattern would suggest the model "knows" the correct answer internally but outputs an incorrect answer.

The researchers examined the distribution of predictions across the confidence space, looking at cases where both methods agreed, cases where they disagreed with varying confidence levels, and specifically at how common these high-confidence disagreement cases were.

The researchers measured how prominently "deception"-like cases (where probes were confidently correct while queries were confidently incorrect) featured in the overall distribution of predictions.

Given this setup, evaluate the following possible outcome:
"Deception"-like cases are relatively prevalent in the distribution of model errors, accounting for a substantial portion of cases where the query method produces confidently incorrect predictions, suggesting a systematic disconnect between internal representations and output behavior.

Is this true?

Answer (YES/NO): NO